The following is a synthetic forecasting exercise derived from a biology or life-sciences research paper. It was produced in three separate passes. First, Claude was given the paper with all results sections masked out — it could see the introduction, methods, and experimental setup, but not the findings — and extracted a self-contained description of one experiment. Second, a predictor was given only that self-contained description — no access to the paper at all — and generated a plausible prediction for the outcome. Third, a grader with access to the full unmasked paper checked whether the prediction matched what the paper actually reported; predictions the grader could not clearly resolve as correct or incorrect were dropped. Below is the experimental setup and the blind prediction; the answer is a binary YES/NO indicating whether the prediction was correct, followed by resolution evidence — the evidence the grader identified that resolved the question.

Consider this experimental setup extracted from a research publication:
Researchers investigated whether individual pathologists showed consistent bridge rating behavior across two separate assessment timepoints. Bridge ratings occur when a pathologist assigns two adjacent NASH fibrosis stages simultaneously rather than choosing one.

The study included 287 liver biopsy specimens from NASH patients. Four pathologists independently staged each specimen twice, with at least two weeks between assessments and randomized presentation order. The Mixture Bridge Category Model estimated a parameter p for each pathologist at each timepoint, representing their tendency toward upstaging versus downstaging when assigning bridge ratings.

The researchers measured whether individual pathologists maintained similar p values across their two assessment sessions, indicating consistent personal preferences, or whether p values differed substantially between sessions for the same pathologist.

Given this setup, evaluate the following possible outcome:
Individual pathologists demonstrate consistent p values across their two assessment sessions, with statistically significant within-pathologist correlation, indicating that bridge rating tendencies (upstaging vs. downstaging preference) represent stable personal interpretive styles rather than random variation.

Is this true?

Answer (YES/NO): NO